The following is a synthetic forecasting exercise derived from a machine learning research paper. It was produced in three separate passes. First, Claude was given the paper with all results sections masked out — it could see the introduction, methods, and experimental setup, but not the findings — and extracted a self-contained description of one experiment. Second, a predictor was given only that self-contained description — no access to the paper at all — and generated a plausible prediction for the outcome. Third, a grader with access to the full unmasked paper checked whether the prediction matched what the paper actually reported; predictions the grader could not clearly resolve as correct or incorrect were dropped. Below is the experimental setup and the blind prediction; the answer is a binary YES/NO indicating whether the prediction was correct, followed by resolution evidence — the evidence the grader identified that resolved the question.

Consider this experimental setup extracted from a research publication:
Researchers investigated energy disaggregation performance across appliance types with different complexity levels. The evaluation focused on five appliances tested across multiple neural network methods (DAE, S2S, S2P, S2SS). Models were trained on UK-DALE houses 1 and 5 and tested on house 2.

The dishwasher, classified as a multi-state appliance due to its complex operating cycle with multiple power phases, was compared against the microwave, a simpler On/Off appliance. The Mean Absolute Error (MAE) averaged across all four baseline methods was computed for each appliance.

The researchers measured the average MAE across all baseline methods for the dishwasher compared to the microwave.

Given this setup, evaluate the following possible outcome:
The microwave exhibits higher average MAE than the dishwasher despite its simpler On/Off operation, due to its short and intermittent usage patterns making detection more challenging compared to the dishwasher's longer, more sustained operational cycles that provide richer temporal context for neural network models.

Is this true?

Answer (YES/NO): NO